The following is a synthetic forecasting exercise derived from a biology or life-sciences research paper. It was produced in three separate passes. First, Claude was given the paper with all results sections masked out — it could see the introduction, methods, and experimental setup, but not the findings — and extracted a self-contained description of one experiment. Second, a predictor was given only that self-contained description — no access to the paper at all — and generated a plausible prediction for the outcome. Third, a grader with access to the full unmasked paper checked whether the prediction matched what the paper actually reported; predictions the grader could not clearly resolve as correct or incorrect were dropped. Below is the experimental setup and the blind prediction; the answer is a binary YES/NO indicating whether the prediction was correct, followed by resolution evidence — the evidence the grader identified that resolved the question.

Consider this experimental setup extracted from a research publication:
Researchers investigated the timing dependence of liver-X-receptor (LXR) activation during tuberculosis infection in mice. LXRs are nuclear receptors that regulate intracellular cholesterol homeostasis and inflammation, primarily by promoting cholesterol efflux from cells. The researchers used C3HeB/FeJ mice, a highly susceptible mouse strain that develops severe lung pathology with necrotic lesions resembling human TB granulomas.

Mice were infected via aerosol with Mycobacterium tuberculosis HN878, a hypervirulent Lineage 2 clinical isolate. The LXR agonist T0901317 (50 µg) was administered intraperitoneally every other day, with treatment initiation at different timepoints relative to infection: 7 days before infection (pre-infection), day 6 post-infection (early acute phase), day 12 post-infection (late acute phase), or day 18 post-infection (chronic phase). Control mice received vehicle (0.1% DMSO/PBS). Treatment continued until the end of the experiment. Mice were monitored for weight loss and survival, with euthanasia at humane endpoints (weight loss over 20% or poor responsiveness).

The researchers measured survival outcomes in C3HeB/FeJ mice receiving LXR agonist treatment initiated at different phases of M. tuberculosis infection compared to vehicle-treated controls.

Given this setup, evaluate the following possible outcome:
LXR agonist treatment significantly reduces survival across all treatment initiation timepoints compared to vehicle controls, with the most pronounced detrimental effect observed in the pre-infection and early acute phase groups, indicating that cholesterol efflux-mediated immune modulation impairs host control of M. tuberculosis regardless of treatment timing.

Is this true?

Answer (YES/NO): NO